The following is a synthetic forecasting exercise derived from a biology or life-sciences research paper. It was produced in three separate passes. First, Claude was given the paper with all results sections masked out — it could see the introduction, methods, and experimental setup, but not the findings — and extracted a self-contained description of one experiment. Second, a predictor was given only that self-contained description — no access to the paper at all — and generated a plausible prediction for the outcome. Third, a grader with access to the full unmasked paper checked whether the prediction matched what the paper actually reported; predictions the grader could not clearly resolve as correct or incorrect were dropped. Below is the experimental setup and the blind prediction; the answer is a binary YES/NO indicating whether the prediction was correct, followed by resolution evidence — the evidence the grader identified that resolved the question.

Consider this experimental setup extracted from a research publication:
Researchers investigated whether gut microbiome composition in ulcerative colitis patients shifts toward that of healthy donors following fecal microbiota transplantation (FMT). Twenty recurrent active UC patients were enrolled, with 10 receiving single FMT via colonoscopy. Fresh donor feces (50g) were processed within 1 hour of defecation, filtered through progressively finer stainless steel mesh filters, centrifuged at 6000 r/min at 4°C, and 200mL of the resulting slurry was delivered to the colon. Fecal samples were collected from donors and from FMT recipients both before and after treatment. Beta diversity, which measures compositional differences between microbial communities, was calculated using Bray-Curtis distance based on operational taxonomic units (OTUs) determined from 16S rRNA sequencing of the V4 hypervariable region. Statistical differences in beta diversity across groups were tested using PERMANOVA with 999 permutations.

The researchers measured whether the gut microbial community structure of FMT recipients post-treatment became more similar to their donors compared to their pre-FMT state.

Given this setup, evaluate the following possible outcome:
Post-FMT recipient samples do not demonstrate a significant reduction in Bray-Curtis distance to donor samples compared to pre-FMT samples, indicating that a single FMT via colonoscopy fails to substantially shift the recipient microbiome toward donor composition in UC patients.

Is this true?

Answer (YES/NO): NO